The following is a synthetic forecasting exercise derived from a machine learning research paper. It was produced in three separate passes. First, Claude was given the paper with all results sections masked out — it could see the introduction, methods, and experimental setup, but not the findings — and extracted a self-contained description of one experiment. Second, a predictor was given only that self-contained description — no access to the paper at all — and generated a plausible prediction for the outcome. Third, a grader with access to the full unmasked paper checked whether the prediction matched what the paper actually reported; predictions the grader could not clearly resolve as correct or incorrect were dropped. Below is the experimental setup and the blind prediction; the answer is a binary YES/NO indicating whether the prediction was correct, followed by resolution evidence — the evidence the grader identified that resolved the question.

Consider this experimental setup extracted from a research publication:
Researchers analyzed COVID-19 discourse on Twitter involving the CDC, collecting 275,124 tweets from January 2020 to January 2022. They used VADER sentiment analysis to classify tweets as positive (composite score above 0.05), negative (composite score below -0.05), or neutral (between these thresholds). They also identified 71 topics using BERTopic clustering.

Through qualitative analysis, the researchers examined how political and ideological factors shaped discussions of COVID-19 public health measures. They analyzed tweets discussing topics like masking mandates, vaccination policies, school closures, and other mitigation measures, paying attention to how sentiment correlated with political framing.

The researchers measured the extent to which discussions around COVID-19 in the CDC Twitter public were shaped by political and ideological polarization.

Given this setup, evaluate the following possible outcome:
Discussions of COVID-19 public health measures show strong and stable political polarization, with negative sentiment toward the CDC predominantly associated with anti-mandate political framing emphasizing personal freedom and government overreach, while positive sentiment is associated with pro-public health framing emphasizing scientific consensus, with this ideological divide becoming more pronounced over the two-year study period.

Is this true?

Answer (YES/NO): NO